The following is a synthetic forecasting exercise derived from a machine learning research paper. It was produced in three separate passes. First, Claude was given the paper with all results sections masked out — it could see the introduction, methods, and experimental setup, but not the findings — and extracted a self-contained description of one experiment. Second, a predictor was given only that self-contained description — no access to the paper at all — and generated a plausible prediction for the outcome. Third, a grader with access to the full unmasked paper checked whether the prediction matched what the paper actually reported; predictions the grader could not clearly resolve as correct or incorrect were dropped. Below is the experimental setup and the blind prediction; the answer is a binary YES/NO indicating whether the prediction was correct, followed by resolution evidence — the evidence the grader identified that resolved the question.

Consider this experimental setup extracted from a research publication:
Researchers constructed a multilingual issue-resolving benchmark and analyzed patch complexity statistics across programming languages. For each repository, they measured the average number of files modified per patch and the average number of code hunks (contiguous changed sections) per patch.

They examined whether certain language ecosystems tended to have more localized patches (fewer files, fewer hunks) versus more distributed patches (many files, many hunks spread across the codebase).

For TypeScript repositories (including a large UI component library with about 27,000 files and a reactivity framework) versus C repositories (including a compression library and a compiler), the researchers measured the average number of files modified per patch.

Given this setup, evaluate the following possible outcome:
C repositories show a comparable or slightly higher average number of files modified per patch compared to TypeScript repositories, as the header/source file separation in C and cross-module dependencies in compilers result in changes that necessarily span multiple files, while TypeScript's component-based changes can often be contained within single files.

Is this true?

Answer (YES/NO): NO